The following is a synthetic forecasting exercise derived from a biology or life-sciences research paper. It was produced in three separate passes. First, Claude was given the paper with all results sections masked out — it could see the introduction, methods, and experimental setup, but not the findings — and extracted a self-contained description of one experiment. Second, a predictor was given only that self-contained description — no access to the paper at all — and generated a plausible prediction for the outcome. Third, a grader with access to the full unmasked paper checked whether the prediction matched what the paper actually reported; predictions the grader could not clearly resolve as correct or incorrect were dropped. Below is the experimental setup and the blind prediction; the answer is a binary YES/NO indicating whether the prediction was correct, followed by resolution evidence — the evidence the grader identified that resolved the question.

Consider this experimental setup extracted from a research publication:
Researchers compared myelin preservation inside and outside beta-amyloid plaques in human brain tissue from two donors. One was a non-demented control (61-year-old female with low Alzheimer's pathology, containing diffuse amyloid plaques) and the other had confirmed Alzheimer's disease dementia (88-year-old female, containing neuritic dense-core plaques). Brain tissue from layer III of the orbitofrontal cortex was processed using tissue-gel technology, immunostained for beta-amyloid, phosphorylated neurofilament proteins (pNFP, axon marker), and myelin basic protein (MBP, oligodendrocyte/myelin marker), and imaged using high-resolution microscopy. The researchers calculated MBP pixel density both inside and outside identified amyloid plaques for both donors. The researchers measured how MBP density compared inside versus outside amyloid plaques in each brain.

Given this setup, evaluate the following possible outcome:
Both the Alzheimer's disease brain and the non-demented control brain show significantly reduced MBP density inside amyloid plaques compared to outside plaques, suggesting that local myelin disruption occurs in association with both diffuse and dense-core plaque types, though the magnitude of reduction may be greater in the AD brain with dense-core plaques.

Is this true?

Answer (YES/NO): YES